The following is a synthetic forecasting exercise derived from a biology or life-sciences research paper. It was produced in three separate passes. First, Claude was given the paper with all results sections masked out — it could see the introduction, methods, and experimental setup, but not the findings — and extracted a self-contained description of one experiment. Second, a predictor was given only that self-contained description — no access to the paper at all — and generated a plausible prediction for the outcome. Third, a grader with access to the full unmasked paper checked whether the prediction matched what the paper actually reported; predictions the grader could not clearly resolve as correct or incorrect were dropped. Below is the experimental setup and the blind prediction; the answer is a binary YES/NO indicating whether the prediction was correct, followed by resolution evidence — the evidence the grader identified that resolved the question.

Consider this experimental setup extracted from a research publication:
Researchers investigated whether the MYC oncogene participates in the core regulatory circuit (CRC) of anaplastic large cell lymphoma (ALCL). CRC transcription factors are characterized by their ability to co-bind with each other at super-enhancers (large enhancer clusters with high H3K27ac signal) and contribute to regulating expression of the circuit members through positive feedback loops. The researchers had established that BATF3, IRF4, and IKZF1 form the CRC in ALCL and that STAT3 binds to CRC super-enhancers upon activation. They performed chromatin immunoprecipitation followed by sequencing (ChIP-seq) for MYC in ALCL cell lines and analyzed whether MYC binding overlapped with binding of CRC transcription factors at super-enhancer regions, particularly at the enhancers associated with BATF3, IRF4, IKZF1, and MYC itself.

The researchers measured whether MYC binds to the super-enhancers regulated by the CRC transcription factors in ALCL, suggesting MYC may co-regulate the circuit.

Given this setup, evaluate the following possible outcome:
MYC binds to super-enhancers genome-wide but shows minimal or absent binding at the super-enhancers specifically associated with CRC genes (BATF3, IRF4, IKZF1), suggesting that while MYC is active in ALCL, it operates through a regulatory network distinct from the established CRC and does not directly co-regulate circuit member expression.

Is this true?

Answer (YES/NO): NO